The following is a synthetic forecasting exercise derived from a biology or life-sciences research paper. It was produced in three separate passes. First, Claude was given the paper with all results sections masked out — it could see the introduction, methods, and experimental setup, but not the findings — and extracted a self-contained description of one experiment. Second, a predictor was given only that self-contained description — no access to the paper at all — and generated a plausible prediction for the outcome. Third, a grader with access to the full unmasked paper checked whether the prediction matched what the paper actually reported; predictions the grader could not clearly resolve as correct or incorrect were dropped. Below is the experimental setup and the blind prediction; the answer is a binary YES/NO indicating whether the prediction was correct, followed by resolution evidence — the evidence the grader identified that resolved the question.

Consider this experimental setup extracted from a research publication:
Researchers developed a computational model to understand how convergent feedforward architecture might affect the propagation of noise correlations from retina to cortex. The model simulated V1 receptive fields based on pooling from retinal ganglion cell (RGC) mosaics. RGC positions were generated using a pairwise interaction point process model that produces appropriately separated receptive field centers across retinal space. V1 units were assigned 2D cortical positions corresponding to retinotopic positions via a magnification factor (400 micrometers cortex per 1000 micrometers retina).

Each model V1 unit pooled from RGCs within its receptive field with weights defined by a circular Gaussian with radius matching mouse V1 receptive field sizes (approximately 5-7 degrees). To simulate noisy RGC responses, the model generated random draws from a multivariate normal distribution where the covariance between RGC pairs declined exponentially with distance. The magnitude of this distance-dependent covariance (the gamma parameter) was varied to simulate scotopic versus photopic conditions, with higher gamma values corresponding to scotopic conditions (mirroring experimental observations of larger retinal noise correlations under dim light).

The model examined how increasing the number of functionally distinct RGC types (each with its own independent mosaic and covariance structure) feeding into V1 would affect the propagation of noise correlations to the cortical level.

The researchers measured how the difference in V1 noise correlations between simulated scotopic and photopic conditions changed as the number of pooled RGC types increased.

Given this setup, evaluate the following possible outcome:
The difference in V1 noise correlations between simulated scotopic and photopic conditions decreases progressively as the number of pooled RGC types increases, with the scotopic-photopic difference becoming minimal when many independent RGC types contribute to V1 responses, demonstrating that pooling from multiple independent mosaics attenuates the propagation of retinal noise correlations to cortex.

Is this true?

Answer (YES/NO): YES